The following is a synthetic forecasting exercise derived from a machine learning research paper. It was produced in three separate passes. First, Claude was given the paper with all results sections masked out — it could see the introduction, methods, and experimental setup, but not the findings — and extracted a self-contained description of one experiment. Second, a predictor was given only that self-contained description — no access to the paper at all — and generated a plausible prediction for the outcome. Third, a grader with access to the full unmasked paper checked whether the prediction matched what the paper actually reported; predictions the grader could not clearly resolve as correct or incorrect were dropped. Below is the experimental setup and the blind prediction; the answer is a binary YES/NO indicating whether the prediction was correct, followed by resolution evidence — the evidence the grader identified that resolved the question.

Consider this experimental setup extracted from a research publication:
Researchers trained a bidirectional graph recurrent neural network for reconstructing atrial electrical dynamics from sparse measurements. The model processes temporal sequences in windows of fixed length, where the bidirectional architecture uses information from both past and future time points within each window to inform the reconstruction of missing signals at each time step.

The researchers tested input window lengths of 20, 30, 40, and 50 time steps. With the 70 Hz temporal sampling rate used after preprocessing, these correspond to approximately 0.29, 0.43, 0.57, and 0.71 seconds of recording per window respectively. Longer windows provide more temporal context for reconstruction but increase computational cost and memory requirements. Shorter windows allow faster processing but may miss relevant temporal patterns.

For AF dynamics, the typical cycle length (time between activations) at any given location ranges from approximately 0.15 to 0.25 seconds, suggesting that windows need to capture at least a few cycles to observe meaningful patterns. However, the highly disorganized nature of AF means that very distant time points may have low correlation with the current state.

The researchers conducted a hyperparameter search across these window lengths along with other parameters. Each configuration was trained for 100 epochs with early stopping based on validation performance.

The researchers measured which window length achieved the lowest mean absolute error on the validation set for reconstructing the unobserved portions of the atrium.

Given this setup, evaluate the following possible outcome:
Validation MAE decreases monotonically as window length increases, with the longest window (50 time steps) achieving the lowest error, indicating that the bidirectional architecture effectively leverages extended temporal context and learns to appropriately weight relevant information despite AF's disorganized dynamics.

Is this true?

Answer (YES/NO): NO